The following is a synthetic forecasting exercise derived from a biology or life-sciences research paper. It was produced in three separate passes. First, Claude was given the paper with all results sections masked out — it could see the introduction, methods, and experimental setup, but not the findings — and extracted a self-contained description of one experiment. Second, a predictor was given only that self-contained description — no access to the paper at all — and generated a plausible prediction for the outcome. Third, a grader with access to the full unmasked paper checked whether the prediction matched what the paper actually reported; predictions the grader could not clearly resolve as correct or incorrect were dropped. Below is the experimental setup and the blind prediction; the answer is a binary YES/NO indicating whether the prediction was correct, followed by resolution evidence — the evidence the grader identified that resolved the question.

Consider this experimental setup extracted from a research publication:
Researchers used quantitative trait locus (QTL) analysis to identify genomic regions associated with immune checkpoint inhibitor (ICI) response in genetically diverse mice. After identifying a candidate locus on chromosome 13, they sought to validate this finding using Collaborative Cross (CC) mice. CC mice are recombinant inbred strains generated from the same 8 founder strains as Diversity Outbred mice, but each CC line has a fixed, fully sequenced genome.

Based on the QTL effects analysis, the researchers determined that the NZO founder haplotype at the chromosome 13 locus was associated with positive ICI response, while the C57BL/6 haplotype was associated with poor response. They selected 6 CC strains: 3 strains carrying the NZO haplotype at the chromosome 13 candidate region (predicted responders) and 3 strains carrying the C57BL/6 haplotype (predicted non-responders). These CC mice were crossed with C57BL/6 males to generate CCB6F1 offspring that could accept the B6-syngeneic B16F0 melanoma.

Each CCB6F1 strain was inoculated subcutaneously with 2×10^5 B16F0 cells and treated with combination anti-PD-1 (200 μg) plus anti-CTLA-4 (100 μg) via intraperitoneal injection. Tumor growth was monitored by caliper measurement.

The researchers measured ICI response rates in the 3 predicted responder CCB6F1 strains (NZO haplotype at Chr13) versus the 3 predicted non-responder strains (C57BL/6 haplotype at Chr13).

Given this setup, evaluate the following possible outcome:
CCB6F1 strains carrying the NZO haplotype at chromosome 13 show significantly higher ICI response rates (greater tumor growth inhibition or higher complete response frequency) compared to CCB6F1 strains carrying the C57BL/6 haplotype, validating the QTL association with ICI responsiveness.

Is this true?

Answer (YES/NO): YES